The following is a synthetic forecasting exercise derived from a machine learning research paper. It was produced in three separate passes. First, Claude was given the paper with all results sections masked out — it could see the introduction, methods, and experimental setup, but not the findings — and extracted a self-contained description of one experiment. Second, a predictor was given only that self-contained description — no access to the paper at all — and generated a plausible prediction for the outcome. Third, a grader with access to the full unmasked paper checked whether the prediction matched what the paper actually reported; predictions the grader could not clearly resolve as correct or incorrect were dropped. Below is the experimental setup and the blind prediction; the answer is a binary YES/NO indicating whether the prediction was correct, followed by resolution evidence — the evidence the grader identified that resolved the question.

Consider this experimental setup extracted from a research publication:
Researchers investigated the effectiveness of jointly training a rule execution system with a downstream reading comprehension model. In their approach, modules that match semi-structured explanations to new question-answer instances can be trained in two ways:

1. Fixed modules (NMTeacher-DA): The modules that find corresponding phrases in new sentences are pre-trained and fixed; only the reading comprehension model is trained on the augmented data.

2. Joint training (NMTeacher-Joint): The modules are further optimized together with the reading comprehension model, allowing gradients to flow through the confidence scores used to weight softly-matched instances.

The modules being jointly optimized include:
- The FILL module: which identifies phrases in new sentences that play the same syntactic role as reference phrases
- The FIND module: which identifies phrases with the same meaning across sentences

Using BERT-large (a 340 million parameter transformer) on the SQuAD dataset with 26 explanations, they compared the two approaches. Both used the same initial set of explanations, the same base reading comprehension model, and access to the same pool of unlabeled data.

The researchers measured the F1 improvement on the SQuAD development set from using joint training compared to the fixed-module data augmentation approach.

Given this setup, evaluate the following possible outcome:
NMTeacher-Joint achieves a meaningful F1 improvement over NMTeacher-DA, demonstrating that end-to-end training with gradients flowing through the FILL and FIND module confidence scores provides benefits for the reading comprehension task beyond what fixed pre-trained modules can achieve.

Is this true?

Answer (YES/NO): YES